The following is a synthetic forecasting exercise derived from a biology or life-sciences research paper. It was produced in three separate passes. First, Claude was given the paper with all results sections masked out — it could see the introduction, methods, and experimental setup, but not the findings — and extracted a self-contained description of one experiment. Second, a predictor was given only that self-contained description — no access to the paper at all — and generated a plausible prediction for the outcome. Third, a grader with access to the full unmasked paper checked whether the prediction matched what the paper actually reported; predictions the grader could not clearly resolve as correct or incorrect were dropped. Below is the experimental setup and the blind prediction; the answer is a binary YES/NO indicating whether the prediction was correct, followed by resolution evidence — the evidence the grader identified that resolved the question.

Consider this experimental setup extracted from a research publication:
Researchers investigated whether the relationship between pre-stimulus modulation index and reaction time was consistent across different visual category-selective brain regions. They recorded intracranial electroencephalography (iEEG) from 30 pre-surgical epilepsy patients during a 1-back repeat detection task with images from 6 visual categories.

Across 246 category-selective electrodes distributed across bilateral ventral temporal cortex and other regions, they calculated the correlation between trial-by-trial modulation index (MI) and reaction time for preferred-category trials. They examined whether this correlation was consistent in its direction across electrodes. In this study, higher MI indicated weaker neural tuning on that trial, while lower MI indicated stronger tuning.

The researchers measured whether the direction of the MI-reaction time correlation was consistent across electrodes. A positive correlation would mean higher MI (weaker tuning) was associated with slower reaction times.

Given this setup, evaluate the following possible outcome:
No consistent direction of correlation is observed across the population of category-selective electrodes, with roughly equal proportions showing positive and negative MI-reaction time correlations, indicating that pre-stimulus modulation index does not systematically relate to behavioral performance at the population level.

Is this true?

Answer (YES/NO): NO